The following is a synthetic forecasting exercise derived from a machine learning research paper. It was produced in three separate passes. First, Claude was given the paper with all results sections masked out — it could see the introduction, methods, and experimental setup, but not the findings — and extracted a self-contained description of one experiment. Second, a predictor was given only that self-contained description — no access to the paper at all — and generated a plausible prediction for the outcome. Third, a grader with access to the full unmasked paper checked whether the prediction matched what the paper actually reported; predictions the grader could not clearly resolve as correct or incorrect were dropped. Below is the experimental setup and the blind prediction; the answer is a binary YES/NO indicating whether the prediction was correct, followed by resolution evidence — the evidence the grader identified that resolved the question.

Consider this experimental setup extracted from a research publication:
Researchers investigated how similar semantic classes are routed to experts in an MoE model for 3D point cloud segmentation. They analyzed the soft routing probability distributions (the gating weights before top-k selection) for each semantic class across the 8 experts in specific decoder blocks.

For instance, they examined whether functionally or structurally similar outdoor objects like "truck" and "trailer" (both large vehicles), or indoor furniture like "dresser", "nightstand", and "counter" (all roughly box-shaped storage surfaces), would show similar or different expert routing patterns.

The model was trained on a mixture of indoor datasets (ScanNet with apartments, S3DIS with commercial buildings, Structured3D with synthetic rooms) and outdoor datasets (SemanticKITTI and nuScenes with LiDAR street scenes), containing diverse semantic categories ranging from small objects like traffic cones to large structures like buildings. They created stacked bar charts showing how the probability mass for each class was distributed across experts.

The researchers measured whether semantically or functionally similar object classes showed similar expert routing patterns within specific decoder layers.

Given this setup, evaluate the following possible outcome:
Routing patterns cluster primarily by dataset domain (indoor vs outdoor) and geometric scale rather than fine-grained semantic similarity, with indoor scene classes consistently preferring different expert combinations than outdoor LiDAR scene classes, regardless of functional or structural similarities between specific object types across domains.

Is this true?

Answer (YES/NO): NO